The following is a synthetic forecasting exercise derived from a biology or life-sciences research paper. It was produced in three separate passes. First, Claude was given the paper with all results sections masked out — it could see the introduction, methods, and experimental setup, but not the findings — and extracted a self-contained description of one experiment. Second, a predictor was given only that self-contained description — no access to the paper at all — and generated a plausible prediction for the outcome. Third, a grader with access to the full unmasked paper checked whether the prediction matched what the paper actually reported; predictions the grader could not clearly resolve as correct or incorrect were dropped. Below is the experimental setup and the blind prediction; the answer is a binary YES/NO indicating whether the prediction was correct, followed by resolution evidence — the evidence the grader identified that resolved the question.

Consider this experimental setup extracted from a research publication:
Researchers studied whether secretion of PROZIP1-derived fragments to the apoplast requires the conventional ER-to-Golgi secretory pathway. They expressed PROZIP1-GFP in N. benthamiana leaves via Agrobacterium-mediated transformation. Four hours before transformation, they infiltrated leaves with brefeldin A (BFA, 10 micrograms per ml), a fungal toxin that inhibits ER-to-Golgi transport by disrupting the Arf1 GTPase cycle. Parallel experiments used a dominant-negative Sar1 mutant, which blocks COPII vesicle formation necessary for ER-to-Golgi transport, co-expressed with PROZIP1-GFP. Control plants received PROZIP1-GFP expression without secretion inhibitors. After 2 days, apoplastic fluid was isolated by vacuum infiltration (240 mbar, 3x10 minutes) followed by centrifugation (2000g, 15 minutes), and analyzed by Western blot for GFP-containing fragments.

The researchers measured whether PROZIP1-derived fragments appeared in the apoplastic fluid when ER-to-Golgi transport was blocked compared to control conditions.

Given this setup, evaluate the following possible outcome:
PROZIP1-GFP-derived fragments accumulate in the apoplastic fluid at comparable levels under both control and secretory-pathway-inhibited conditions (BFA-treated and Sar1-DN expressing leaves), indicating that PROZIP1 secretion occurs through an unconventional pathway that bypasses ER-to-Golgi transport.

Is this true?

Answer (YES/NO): YES